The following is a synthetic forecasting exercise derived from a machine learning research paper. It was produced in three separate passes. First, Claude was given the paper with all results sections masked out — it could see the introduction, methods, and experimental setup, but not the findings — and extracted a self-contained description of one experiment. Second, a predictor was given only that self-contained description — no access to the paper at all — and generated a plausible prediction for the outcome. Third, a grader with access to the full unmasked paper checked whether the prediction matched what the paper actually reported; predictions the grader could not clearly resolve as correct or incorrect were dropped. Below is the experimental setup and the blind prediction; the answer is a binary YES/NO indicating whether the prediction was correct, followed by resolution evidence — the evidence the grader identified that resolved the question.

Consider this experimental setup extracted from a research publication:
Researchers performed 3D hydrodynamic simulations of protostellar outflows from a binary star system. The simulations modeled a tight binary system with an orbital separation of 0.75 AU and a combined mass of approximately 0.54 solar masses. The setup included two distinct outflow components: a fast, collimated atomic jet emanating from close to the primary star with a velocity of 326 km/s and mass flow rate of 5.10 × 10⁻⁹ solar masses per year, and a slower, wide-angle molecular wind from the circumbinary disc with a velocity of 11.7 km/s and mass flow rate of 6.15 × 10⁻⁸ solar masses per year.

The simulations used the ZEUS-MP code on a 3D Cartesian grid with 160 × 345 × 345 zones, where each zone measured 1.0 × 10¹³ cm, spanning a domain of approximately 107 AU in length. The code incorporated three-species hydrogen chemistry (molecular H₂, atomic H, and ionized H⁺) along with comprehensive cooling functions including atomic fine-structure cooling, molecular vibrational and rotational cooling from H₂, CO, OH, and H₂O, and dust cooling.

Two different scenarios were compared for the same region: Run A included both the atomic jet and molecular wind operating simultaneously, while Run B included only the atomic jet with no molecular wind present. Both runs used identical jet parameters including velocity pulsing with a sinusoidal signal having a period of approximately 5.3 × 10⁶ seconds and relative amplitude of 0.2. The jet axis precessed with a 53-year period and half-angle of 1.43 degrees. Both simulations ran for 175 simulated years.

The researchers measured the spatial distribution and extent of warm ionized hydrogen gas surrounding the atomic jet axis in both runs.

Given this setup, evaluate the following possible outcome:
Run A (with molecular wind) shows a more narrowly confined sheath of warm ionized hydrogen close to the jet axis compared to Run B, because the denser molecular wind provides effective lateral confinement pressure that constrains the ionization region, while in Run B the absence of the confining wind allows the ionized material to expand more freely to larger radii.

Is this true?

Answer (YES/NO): YES